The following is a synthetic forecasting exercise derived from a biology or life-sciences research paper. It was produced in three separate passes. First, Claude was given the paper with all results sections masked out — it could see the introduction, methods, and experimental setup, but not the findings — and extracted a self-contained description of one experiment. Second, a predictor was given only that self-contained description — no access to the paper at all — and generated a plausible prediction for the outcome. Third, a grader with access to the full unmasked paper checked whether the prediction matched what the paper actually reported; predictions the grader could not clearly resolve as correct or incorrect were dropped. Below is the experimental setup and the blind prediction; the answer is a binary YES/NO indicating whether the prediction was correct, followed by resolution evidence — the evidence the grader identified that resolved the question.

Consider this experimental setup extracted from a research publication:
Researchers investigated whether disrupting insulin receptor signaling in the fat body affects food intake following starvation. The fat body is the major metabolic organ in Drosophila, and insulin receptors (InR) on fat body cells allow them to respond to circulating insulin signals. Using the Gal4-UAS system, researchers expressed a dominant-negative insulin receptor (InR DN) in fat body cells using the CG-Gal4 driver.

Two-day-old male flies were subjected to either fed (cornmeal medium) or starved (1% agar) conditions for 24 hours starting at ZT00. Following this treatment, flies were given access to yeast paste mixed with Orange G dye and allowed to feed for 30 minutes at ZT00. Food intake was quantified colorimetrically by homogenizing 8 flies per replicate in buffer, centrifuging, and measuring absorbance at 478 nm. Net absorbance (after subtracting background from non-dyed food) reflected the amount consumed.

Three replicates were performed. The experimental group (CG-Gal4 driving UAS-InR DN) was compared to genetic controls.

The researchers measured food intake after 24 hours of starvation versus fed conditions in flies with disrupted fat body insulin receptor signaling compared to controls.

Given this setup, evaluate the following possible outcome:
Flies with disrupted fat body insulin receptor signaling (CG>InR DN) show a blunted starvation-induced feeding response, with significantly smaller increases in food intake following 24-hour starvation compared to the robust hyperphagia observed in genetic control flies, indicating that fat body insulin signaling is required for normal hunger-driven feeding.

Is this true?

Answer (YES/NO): NO